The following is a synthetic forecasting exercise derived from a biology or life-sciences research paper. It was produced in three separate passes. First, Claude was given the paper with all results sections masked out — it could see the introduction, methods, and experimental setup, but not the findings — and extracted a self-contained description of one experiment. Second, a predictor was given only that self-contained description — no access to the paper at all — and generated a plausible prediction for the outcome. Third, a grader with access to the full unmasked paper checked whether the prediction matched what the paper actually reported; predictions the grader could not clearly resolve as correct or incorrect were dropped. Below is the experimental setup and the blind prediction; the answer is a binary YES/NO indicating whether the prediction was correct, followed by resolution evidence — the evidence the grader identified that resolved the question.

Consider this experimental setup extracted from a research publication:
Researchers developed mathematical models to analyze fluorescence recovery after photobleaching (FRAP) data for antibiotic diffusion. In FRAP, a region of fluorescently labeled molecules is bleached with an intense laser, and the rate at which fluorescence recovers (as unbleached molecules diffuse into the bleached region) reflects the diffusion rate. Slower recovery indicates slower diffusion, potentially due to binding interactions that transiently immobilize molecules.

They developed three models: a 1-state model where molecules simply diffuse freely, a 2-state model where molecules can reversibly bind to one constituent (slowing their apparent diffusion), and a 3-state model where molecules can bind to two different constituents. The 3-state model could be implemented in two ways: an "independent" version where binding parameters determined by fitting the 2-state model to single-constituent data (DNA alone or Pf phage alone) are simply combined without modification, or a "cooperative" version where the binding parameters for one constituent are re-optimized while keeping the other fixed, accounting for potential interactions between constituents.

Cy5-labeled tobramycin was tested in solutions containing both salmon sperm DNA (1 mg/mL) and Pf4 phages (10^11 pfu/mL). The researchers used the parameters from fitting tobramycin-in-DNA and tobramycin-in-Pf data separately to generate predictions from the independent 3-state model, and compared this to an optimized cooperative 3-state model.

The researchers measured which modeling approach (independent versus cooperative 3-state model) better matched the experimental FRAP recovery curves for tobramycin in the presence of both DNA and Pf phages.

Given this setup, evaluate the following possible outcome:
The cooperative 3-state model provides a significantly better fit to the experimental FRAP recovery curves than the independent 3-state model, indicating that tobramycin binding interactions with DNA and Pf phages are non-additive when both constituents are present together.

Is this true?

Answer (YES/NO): YES